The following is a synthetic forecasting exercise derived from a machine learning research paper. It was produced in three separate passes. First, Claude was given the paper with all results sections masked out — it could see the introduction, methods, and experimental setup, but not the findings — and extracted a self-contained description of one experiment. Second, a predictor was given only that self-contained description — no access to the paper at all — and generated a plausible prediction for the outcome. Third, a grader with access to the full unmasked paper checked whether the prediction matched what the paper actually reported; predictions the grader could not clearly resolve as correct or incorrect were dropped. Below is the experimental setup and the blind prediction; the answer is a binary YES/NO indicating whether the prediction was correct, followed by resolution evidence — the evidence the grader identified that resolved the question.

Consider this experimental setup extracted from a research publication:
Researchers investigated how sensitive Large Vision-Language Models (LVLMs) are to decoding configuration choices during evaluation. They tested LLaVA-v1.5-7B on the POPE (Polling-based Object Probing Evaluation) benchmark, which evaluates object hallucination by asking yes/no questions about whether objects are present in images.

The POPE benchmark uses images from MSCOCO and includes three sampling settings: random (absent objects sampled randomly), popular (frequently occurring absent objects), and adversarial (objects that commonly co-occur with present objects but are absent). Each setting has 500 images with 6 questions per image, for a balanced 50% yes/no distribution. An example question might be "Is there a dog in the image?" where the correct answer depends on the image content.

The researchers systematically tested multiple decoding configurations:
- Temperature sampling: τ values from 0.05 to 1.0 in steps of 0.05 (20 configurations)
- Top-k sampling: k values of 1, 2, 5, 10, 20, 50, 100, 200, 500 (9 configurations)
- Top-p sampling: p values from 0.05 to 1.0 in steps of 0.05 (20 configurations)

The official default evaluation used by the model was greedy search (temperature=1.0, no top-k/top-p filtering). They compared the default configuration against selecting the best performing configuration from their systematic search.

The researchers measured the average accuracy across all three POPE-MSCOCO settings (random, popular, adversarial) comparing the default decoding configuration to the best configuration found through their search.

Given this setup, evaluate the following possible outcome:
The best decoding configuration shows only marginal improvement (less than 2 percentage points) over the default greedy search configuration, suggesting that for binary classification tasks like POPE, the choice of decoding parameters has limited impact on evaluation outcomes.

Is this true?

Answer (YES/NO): NO